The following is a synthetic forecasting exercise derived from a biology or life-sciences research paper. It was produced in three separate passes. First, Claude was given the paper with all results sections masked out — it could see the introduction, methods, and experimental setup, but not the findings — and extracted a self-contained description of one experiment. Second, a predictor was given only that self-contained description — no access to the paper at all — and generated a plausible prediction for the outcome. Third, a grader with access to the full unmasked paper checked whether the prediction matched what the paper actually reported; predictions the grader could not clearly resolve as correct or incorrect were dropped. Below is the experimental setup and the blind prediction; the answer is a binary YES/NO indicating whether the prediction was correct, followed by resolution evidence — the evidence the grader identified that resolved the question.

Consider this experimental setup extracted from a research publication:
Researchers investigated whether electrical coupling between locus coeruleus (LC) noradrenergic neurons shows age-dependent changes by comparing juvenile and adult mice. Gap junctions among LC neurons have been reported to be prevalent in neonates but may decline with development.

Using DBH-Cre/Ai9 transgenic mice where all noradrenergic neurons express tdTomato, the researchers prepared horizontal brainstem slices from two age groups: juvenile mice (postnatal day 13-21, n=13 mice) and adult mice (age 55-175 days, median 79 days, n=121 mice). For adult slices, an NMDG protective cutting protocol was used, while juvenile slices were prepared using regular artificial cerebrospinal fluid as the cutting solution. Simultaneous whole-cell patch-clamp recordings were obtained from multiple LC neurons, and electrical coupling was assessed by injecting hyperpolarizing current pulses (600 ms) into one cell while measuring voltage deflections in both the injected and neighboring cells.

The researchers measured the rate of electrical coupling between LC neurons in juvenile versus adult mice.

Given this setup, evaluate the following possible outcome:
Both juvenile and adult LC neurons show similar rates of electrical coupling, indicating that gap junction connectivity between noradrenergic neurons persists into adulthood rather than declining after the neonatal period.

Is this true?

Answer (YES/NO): YES